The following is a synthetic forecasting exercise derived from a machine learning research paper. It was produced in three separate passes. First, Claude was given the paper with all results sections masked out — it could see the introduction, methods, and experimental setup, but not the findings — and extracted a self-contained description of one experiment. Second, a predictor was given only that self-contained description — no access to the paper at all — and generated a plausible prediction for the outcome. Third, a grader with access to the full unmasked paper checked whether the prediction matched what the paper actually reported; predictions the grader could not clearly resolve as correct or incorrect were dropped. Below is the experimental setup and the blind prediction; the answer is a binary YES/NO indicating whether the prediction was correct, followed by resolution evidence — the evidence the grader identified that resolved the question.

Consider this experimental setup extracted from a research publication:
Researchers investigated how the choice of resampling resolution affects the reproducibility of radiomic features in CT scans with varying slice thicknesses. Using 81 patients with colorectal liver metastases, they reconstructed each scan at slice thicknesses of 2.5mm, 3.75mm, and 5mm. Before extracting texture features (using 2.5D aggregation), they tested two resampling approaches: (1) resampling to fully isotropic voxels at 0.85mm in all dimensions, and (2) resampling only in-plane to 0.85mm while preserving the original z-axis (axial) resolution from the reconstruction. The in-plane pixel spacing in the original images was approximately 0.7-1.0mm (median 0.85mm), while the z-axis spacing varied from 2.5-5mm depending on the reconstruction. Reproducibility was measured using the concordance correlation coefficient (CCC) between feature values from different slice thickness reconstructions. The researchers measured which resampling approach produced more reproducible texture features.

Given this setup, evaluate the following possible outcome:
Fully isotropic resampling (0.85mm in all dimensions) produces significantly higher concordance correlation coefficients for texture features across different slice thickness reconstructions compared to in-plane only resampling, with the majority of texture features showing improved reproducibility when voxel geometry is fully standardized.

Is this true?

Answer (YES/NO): NO